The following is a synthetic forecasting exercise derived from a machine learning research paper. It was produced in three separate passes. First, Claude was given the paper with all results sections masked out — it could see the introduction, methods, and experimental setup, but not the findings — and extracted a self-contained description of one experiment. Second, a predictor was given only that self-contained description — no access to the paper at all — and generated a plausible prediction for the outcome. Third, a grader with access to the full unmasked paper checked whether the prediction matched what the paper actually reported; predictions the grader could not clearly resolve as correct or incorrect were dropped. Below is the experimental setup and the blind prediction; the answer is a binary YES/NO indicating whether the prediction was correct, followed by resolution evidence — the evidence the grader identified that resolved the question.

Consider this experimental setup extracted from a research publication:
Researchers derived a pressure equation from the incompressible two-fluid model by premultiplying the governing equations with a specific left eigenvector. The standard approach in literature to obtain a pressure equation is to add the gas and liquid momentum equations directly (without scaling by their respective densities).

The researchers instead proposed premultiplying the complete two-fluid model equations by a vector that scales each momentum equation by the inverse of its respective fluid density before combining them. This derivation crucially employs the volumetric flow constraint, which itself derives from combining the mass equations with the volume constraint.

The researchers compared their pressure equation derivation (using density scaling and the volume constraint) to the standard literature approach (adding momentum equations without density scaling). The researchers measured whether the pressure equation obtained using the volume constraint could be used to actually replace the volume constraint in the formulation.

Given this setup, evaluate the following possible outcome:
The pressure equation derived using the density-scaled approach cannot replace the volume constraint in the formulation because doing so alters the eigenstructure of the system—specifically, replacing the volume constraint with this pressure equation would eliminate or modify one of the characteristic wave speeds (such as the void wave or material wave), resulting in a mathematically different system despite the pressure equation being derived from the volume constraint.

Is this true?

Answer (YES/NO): NO